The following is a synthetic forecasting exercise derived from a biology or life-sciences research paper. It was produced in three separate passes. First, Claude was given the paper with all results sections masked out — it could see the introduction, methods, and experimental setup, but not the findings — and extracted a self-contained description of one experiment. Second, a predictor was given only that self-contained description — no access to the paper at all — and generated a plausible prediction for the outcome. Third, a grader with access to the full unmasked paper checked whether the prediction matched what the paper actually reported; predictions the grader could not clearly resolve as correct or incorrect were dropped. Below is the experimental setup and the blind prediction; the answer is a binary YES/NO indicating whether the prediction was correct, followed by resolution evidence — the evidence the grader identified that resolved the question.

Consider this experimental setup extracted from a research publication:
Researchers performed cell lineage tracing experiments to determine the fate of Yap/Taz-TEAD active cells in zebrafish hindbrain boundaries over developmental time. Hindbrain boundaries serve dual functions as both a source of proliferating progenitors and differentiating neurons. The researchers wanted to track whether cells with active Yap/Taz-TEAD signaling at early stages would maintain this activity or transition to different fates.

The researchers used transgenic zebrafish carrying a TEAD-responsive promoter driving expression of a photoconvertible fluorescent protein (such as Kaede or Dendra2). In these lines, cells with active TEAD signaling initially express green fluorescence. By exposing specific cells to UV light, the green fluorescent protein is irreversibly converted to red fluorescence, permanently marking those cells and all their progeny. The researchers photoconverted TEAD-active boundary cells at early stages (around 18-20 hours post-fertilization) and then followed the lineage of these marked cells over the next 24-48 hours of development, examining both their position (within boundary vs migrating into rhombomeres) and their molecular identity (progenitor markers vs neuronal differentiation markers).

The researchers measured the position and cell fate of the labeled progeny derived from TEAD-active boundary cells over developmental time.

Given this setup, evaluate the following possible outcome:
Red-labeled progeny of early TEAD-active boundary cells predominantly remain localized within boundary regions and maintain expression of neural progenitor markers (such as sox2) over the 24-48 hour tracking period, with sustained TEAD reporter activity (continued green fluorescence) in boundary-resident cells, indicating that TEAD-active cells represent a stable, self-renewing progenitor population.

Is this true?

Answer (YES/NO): NO